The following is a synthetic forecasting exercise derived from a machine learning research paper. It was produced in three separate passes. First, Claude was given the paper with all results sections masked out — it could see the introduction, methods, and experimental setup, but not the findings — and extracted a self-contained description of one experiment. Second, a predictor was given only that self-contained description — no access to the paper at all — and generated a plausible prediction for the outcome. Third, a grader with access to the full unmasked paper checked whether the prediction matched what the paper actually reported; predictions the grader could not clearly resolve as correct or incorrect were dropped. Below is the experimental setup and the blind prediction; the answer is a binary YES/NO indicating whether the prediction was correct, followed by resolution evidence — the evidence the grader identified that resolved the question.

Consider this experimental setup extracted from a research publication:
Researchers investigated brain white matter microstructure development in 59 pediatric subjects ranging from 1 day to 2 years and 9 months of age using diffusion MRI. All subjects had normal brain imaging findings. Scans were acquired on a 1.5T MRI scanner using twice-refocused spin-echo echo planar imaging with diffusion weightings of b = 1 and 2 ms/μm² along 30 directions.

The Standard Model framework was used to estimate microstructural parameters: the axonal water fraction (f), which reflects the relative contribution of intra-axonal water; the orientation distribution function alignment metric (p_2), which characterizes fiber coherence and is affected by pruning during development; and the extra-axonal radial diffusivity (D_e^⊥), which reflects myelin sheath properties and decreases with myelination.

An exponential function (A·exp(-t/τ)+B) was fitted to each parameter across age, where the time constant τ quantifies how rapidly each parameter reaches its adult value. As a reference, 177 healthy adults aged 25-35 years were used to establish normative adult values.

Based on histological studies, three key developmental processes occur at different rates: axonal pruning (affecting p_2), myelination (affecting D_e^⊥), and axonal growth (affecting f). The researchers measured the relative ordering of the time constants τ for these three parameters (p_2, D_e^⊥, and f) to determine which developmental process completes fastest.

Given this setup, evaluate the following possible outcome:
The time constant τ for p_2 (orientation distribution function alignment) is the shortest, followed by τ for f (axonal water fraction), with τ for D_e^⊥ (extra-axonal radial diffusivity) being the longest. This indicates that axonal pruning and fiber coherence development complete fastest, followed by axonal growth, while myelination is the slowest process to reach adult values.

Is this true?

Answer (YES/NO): NO